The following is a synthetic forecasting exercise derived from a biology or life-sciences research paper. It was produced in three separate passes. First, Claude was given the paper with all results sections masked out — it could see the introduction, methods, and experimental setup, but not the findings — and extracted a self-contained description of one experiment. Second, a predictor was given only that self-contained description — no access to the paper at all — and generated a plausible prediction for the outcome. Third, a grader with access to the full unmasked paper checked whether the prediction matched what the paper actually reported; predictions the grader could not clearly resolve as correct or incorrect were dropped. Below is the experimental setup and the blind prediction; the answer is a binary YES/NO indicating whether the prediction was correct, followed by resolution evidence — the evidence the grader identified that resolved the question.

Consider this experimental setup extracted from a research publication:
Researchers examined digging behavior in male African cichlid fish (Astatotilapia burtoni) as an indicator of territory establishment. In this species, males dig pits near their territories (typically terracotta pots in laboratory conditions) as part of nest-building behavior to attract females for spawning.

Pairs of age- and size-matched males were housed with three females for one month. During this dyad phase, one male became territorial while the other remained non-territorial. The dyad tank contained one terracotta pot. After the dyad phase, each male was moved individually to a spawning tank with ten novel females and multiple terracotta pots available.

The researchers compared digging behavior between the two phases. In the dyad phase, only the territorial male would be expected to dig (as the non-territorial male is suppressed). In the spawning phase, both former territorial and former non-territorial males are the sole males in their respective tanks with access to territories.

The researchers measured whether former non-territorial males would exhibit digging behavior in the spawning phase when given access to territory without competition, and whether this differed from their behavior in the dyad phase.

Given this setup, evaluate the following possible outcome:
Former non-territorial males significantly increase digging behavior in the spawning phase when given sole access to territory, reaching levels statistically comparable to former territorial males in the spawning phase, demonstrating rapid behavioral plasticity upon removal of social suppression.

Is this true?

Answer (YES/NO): NO